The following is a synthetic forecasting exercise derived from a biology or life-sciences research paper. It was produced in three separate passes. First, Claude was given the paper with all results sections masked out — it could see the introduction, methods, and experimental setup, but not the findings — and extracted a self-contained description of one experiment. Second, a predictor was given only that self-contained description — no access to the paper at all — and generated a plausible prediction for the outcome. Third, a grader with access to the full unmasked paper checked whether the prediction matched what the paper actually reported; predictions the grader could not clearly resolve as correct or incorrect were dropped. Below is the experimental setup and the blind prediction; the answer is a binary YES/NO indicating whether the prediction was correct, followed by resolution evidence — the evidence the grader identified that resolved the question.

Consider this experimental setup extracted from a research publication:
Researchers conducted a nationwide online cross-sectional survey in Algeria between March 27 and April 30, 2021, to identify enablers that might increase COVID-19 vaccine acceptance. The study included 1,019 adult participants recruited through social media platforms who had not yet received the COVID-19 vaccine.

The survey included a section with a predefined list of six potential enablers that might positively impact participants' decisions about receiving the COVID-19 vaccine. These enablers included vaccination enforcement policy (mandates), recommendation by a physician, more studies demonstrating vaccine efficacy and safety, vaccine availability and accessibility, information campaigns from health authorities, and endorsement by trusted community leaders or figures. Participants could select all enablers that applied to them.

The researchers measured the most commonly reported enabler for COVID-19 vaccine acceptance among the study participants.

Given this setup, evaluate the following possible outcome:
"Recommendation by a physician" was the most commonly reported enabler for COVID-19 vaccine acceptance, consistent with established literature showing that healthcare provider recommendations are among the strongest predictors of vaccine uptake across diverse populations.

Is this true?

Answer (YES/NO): NO